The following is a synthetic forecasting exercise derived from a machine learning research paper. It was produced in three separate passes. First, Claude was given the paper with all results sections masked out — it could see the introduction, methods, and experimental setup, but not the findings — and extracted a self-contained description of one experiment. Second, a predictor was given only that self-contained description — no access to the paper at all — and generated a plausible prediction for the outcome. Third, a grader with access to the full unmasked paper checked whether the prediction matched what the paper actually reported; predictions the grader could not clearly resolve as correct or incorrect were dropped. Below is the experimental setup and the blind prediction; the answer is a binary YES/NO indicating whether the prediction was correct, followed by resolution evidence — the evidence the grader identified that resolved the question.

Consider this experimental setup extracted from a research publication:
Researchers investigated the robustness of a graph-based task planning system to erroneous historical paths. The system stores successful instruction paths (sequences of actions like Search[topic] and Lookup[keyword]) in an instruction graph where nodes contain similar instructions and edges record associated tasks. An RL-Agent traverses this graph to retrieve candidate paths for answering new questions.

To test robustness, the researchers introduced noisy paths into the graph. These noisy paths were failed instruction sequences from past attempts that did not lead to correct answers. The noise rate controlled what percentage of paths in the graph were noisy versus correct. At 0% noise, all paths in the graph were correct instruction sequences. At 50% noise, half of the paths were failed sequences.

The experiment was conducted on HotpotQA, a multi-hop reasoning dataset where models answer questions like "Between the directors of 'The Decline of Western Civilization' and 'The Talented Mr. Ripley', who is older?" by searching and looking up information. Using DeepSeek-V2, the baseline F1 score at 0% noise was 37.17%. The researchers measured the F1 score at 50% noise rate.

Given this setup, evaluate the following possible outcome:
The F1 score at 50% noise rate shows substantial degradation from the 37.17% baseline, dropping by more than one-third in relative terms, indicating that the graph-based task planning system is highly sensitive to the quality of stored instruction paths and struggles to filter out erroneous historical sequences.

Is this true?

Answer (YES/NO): NO